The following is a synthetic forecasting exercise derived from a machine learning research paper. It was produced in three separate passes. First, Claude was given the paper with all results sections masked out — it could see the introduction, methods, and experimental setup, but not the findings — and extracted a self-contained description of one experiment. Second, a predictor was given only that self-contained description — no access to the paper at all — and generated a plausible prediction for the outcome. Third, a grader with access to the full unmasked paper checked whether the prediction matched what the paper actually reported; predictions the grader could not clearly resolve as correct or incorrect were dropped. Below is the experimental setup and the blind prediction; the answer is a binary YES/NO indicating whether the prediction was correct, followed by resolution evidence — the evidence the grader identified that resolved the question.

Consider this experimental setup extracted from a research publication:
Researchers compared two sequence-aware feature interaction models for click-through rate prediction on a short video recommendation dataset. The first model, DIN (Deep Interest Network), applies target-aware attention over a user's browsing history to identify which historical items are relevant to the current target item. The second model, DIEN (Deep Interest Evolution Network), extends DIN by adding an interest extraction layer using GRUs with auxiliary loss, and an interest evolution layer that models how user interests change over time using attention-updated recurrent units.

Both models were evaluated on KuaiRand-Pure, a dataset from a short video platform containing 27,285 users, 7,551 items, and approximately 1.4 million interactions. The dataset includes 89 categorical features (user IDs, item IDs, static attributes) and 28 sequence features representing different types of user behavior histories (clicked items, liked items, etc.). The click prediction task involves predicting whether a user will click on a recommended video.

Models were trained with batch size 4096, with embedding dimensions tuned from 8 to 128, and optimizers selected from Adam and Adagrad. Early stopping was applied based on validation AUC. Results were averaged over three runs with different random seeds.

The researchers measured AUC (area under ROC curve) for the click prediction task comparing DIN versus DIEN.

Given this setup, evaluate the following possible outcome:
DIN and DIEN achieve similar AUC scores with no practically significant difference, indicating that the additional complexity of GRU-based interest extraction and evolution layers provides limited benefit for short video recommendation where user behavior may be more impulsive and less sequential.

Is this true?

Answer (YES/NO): NO